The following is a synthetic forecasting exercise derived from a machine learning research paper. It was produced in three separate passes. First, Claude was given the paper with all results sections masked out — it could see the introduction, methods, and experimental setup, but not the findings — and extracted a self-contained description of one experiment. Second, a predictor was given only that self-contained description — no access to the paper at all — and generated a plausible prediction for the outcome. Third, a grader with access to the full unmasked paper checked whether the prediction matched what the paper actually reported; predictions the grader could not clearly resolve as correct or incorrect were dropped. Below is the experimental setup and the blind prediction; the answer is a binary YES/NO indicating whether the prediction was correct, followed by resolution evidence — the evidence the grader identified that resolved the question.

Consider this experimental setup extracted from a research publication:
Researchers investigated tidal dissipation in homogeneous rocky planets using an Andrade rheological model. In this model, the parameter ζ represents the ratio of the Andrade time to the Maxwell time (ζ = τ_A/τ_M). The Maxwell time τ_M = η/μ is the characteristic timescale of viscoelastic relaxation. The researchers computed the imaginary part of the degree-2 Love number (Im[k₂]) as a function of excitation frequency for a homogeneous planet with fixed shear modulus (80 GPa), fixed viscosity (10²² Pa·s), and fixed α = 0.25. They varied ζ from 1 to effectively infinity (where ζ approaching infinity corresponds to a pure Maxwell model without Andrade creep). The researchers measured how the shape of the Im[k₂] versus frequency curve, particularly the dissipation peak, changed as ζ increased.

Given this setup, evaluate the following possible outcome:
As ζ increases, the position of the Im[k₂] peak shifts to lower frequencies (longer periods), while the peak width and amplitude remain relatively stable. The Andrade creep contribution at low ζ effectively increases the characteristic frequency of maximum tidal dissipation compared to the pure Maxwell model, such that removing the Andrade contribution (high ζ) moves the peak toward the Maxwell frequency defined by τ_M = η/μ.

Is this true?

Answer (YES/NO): NO